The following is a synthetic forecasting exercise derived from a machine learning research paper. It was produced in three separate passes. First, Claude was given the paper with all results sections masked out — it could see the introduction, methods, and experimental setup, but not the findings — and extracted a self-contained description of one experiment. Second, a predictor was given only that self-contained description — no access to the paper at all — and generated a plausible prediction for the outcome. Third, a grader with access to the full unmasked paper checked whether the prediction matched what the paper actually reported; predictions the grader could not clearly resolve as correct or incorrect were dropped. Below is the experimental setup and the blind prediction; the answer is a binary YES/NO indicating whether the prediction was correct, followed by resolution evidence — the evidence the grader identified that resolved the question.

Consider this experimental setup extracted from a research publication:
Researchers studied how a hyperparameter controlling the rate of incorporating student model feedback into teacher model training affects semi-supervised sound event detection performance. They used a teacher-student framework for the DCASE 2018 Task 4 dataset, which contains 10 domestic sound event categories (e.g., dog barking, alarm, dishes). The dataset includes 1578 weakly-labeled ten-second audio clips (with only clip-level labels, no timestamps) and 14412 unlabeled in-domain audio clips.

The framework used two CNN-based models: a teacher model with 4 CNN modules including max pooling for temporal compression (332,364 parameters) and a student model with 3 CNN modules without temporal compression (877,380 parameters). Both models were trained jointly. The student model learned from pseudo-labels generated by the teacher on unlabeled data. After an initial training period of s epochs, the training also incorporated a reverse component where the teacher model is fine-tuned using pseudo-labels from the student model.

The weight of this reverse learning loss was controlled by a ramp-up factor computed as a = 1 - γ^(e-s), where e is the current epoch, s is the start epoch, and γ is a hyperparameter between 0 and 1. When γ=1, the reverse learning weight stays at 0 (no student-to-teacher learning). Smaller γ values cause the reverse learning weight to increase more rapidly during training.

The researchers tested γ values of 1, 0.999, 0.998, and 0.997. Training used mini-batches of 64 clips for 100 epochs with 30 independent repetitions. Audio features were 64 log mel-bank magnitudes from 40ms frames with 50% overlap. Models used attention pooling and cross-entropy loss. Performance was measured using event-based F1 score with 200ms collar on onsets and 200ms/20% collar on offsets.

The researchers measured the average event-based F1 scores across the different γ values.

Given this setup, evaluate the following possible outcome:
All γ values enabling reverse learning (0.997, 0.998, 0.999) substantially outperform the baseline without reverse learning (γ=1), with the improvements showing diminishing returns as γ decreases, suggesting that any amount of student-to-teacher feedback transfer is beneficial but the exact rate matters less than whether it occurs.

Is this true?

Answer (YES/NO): NO